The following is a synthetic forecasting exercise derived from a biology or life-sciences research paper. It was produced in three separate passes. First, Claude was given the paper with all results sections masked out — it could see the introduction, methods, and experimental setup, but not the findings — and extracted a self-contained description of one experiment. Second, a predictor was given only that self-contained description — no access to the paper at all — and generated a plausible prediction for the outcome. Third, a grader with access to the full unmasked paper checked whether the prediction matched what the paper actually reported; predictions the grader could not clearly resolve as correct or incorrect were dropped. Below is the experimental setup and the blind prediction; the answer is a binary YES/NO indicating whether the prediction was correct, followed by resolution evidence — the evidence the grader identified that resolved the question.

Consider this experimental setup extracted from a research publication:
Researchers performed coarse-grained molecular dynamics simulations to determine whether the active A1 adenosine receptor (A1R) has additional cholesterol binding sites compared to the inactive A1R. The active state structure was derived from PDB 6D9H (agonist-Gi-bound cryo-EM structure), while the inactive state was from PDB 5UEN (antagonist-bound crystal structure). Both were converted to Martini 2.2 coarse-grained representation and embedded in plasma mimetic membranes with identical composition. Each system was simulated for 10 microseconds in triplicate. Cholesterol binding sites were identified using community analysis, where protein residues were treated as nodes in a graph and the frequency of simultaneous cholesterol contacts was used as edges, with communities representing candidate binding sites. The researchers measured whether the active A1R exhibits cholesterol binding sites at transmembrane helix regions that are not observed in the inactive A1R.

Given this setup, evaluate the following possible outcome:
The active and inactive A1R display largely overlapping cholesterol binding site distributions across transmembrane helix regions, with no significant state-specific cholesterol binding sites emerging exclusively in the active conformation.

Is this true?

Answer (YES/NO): NO